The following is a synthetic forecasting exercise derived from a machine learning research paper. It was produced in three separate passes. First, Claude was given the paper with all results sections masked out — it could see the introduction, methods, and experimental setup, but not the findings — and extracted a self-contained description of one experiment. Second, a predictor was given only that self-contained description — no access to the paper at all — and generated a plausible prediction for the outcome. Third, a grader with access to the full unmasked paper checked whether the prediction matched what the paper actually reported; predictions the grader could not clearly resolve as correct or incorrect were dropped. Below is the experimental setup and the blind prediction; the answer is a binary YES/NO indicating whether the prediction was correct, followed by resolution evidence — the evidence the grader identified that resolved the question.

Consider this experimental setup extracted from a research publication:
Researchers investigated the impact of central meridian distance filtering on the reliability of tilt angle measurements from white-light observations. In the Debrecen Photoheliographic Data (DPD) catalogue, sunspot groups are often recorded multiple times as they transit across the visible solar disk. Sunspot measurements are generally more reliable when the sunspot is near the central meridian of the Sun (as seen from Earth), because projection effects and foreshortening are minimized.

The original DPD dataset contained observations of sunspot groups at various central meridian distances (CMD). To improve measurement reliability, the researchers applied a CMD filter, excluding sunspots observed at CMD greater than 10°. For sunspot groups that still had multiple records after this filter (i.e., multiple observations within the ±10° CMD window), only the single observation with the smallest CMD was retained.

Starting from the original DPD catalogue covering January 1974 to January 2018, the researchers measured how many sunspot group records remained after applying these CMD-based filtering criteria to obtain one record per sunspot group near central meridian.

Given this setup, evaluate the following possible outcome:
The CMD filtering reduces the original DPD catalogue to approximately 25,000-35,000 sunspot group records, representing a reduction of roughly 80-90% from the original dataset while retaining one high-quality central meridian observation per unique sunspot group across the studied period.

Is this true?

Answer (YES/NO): NO